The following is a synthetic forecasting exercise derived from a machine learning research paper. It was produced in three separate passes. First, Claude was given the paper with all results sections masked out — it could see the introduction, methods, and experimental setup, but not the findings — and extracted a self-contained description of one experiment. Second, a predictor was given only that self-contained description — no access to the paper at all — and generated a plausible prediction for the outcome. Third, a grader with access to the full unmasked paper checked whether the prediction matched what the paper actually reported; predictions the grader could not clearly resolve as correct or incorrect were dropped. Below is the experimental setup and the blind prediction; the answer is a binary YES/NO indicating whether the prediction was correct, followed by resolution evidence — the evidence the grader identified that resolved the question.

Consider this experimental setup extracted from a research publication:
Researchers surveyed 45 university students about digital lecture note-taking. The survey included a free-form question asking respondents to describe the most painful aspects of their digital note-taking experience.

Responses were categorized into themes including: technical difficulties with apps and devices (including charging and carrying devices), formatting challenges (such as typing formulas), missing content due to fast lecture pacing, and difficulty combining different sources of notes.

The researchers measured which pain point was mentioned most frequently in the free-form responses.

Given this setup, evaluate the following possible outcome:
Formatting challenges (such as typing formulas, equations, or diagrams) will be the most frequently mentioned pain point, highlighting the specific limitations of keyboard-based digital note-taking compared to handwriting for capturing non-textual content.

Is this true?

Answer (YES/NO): NO